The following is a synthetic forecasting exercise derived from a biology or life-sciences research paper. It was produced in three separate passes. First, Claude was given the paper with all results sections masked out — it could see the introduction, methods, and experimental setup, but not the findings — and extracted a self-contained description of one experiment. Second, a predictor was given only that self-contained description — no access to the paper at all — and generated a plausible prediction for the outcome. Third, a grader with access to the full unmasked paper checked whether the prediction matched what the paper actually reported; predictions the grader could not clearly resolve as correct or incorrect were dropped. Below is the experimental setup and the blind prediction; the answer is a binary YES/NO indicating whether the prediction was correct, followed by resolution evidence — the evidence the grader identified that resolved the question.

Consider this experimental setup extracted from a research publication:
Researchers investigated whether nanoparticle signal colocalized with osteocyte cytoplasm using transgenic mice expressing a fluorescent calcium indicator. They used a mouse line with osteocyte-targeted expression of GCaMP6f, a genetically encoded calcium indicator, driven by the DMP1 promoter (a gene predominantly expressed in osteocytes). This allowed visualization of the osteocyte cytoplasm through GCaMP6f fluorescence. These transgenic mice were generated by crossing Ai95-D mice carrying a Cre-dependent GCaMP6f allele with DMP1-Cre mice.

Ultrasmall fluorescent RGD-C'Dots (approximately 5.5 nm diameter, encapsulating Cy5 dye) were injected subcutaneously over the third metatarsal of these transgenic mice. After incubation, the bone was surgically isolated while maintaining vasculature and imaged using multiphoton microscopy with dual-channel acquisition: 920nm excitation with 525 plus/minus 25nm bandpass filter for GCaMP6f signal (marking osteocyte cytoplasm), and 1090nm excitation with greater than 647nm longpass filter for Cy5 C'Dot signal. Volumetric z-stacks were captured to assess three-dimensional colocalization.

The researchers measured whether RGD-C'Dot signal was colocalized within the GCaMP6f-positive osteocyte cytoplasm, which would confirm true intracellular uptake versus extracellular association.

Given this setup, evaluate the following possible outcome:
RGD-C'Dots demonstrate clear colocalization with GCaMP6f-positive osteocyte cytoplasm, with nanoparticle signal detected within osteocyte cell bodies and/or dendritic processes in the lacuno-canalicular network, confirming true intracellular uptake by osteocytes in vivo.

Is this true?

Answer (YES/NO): YES